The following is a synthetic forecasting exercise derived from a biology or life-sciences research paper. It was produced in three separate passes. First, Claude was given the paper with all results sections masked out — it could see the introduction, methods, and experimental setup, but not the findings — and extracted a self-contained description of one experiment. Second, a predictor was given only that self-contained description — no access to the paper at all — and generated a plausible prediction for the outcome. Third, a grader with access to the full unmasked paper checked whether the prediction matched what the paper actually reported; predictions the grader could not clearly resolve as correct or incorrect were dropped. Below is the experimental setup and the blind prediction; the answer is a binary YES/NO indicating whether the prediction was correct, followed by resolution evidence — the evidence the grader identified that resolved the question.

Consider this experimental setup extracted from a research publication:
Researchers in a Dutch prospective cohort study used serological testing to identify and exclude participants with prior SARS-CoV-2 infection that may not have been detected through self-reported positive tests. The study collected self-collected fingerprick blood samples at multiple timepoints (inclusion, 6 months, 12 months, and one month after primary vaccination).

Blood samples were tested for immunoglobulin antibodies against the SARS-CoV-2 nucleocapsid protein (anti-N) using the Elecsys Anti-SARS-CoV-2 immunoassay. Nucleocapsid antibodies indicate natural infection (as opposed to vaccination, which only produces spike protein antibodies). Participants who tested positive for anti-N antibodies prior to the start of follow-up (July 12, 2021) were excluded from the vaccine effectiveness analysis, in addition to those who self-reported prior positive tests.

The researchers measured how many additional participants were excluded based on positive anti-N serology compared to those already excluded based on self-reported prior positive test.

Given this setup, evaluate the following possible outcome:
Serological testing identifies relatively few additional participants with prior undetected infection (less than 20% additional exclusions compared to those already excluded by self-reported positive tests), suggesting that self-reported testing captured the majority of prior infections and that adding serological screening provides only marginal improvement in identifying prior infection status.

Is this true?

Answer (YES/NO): YES